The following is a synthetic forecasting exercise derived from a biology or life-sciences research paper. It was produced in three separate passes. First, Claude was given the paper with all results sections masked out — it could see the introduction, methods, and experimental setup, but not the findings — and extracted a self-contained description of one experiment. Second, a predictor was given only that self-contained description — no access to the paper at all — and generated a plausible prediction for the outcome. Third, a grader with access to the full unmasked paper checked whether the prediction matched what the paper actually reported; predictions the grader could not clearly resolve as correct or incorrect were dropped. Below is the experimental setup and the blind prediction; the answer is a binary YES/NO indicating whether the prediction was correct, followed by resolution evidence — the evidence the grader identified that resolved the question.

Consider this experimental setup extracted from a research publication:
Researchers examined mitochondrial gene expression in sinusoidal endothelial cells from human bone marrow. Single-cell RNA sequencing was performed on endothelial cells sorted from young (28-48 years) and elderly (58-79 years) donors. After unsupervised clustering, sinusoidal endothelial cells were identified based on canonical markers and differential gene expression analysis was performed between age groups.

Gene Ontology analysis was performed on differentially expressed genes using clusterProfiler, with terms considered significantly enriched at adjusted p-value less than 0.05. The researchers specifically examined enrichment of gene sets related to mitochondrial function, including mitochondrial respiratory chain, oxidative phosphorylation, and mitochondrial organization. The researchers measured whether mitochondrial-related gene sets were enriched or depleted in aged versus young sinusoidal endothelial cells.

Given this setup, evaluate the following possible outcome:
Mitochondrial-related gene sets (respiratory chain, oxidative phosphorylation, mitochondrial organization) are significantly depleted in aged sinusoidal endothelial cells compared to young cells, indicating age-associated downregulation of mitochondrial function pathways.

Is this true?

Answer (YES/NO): NO